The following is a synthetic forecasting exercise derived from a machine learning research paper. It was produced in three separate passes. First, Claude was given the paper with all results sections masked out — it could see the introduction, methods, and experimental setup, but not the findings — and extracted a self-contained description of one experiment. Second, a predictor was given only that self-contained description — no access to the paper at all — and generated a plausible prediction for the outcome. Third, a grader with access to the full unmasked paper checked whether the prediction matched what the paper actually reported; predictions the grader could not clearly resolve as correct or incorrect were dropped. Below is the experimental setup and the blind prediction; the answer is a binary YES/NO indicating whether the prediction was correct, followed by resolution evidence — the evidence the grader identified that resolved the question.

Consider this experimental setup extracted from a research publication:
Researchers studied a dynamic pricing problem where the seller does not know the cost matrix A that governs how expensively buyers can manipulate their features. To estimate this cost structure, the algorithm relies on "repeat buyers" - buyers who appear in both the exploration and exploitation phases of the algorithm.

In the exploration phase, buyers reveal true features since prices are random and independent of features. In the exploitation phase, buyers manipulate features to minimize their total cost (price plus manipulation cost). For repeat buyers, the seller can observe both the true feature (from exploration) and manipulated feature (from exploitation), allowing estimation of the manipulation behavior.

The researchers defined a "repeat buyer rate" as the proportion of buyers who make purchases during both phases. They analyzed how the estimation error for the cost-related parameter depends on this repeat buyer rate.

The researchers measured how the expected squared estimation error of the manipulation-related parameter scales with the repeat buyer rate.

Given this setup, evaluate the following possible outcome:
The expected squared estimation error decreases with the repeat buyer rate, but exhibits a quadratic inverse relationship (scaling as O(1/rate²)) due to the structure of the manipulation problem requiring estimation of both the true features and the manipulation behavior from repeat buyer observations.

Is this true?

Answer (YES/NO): NO